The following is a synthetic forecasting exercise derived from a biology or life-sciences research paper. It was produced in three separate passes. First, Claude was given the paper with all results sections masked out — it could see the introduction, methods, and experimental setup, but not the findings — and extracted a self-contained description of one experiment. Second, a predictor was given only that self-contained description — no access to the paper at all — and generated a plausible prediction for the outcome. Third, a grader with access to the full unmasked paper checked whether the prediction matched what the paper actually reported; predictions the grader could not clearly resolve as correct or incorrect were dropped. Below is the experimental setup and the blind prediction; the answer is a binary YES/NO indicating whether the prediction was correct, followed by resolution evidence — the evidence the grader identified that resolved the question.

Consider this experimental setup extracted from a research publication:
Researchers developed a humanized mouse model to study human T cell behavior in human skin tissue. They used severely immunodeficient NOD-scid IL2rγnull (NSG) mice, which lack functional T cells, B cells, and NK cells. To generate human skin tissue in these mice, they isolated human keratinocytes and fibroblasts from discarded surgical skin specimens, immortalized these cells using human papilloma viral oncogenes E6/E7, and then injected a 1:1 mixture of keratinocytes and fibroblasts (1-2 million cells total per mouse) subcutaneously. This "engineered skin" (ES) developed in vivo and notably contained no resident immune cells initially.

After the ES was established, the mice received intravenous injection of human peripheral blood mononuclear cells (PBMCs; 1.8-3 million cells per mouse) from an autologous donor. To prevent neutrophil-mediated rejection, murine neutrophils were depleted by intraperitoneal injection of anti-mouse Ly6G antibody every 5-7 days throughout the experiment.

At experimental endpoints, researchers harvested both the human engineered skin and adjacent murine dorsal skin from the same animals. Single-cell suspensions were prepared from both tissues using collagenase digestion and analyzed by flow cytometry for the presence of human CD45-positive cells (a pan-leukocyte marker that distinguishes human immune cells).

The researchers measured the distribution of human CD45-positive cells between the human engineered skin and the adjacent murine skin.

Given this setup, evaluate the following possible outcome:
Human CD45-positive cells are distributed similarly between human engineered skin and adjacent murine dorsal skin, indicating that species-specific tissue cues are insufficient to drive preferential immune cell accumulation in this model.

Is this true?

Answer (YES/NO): NO